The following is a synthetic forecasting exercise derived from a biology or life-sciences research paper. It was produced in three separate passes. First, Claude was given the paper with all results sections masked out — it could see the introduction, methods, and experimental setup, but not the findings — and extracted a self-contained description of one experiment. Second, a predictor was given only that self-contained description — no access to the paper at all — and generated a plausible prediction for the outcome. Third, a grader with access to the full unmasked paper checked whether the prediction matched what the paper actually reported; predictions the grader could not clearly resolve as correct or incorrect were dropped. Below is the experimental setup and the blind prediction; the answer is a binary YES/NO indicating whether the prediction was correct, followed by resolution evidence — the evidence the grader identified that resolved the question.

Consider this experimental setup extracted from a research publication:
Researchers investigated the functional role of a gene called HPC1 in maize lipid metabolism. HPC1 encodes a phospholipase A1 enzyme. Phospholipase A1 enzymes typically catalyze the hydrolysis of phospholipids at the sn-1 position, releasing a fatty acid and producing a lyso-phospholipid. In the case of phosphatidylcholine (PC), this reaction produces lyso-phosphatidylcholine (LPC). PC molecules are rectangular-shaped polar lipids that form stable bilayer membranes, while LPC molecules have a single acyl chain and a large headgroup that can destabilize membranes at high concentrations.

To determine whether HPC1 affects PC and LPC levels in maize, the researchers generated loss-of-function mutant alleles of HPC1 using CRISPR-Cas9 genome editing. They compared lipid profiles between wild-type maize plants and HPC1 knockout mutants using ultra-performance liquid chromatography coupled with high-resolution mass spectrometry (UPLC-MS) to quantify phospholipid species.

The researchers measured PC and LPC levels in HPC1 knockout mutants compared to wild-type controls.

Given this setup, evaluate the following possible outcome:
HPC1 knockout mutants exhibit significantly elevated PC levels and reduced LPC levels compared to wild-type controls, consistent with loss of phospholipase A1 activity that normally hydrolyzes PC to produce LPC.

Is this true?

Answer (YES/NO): YES